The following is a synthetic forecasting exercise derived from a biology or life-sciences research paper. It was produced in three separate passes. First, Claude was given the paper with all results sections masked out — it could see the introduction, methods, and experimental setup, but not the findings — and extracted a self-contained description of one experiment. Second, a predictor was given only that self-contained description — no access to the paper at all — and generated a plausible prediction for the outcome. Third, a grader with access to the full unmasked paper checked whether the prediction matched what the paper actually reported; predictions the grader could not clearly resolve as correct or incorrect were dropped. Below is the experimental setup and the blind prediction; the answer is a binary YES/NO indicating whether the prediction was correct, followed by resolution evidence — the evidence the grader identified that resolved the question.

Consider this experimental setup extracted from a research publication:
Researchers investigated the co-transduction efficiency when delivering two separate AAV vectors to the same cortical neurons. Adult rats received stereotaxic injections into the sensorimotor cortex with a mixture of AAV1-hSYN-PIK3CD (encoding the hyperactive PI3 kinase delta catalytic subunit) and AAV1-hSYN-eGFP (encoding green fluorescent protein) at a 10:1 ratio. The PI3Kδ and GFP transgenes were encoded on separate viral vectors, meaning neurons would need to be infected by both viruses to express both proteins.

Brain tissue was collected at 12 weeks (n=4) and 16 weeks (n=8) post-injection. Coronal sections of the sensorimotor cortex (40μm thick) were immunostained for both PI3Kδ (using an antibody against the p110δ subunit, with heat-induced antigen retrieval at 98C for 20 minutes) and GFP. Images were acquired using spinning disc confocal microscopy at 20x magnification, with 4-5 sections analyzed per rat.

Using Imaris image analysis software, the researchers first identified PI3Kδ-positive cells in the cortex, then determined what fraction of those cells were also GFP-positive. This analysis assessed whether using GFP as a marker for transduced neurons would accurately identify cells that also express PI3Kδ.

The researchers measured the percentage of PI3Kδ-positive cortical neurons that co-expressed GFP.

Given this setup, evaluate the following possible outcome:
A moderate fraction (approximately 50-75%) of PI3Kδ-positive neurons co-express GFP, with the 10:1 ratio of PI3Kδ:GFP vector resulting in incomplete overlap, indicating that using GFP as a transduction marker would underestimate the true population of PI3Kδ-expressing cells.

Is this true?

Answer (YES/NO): NO